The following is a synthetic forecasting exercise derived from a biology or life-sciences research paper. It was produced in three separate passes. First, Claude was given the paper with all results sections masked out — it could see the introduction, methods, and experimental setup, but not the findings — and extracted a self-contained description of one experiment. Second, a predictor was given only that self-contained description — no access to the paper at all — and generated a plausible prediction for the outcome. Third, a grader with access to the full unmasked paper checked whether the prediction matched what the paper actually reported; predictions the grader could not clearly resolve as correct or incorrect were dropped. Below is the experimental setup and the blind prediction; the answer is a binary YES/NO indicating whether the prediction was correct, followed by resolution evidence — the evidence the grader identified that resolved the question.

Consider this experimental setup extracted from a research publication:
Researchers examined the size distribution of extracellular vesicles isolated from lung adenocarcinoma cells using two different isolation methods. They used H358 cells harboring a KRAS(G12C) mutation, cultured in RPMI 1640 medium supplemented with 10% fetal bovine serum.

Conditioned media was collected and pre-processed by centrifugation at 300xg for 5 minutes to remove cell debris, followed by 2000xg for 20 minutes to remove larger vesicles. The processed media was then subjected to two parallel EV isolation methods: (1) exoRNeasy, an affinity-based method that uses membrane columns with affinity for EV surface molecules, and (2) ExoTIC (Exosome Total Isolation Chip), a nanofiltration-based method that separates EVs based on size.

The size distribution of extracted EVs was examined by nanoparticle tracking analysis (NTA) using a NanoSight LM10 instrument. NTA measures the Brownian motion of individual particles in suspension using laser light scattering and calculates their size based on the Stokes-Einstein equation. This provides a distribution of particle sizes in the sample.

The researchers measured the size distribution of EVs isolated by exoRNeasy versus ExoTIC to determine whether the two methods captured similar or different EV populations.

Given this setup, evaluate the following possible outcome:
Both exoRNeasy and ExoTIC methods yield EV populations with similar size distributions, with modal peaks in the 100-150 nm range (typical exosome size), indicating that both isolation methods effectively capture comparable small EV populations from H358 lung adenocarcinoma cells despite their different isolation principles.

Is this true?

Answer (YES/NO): NO